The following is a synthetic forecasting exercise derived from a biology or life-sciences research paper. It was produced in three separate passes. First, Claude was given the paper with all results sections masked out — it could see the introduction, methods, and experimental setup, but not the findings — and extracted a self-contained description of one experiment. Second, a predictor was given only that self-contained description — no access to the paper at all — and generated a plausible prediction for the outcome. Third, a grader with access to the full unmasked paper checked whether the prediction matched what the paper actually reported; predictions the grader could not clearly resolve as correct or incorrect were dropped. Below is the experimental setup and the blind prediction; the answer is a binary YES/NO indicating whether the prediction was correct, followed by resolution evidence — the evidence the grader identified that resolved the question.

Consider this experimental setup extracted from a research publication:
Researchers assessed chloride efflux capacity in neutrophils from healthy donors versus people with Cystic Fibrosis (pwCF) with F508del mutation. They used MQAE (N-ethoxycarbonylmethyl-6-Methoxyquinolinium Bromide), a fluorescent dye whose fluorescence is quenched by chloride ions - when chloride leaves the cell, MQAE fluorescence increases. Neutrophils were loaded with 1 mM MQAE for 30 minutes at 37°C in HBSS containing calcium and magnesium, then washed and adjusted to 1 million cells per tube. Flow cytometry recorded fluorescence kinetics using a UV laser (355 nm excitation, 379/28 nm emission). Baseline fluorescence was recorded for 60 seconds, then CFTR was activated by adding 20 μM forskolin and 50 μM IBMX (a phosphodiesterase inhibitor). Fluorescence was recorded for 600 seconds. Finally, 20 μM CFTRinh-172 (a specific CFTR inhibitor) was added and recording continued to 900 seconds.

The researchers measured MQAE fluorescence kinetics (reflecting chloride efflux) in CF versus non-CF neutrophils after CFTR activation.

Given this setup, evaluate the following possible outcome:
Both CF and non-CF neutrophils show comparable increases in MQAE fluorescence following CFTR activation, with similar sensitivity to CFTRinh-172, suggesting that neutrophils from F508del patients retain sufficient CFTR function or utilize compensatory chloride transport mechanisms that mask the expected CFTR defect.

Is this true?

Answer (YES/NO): NO